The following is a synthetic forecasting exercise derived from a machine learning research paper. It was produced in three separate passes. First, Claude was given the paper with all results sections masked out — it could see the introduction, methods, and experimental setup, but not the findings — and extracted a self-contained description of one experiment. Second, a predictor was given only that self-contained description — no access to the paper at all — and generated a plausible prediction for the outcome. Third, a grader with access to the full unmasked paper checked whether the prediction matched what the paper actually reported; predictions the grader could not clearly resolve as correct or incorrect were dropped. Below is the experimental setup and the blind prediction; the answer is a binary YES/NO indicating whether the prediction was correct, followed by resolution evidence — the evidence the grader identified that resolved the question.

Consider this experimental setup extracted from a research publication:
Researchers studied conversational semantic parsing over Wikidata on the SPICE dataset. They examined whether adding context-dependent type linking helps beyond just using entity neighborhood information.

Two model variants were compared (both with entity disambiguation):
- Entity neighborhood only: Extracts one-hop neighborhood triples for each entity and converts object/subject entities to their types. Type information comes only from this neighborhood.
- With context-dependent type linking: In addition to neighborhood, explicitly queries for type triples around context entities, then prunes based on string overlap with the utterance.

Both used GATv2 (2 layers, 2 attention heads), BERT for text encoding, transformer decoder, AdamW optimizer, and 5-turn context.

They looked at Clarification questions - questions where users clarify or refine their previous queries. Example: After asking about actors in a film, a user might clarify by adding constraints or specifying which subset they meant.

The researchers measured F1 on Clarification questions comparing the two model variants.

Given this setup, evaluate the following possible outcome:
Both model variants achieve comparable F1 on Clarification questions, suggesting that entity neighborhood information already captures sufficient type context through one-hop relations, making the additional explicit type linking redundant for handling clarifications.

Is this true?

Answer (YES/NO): YES